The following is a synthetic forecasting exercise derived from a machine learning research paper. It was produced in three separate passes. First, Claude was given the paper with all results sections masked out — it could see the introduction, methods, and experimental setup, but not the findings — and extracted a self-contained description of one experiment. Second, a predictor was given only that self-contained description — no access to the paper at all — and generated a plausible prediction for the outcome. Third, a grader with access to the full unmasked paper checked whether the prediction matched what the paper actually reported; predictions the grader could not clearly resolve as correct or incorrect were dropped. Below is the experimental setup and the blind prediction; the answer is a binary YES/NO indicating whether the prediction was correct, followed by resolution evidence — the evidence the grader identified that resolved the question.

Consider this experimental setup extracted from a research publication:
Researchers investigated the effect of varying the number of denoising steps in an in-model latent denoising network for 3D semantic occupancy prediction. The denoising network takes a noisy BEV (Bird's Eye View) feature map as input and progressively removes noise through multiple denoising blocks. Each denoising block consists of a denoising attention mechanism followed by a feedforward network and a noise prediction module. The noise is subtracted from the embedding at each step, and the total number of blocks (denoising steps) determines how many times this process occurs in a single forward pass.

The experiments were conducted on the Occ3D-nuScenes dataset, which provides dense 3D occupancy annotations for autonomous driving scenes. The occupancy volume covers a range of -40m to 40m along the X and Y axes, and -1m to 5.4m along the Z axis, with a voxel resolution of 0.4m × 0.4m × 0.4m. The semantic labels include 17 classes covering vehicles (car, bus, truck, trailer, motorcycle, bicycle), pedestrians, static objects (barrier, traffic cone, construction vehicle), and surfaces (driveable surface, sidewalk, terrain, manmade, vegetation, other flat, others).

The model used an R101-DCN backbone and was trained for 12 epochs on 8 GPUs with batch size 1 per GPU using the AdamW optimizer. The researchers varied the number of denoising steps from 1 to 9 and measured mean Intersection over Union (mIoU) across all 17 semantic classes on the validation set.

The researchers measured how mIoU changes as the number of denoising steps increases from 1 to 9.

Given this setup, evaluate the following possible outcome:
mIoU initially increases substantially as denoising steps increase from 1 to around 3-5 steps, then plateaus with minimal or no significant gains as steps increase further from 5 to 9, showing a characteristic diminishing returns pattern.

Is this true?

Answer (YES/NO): NO